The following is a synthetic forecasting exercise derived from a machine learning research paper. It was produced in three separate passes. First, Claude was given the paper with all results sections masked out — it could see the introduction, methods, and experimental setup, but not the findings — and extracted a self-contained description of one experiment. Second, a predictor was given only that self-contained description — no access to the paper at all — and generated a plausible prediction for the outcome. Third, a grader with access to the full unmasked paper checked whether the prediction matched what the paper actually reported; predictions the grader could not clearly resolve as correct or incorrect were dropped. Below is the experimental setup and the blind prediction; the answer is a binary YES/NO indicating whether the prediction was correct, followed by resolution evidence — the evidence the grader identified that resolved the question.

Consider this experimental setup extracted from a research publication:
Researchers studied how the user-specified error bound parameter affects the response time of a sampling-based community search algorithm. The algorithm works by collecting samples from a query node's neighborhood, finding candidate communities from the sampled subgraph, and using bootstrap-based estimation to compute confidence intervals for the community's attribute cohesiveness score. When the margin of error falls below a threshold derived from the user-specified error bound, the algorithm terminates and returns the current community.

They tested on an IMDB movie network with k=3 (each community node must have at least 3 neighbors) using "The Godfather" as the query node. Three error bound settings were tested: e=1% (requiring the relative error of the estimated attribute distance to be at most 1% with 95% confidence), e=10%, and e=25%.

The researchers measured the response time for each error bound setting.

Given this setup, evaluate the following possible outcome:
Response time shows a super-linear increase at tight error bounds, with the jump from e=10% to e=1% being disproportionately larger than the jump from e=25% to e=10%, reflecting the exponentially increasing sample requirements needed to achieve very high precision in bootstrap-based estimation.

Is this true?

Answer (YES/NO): NO